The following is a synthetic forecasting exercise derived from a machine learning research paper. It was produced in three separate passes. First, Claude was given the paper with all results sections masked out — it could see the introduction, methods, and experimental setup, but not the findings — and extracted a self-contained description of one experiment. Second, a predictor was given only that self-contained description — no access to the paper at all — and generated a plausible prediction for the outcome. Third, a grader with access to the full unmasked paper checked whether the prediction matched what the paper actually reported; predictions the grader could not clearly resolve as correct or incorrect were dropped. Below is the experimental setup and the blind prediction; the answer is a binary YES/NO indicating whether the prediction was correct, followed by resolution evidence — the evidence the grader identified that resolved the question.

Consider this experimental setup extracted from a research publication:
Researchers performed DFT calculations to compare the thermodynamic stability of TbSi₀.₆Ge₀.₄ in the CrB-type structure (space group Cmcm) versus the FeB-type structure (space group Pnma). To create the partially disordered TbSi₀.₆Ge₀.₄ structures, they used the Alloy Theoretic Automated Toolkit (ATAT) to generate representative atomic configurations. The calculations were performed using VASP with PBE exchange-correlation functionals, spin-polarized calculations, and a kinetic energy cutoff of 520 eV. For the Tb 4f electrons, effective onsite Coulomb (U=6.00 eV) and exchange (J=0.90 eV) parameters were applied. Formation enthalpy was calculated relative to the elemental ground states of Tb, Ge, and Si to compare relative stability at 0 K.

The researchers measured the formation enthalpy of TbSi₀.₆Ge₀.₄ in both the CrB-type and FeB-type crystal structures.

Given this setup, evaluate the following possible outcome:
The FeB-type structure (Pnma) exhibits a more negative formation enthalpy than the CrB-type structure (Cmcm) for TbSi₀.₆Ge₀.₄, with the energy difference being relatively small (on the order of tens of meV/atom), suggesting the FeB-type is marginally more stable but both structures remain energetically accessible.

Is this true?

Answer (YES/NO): NO